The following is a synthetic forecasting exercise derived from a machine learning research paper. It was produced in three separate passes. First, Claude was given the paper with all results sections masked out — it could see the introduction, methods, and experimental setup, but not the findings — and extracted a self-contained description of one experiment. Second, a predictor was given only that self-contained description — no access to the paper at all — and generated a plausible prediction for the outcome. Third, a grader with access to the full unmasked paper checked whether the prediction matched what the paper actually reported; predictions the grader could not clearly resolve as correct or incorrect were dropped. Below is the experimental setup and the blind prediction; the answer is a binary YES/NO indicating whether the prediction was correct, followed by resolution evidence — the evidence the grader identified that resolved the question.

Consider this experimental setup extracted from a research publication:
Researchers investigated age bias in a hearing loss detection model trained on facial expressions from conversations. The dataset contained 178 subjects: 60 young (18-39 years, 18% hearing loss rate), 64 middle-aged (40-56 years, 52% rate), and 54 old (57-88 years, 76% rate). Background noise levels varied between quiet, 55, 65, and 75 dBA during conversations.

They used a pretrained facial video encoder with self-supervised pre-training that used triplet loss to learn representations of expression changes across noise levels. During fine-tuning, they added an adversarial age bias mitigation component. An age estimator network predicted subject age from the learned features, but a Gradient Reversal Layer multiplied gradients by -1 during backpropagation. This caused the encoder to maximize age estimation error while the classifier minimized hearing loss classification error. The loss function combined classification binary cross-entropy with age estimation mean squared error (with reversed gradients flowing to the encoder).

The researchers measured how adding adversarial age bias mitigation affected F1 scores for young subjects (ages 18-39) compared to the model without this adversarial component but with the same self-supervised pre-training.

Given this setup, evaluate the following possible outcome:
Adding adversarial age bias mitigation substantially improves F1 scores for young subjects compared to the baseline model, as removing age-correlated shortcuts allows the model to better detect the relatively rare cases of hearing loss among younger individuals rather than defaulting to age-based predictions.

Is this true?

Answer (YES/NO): YES